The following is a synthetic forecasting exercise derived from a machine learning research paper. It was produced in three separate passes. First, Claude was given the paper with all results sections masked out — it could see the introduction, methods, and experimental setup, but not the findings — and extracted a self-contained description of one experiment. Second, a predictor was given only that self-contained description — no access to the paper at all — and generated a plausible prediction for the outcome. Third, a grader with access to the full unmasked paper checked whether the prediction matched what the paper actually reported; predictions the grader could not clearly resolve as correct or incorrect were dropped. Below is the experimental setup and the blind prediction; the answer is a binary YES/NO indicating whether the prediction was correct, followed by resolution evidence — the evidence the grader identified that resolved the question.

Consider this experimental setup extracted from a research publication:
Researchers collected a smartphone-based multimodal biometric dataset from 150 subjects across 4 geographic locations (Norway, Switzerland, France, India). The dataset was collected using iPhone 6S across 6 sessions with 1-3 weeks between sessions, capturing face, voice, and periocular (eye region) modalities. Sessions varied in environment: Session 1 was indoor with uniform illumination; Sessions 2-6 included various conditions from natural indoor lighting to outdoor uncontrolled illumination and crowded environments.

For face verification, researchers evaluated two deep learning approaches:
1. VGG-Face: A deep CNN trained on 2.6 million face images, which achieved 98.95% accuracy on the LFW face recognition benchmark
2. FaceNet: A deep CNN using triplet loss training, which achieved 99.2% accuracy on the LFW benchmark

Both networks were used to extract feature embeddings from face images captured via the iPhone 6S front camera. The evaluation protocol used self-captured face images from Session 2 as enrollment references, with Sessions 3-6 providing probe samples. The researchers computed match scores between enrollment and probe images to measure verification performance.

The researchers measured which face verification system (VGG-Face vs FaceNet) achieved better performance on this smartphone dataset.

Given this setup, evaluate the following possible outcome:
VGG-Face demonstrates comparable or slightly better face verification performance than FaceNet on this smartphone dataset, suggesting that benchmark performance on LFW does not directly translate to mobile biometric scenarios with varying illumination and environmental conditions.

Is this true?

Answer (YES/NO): NO